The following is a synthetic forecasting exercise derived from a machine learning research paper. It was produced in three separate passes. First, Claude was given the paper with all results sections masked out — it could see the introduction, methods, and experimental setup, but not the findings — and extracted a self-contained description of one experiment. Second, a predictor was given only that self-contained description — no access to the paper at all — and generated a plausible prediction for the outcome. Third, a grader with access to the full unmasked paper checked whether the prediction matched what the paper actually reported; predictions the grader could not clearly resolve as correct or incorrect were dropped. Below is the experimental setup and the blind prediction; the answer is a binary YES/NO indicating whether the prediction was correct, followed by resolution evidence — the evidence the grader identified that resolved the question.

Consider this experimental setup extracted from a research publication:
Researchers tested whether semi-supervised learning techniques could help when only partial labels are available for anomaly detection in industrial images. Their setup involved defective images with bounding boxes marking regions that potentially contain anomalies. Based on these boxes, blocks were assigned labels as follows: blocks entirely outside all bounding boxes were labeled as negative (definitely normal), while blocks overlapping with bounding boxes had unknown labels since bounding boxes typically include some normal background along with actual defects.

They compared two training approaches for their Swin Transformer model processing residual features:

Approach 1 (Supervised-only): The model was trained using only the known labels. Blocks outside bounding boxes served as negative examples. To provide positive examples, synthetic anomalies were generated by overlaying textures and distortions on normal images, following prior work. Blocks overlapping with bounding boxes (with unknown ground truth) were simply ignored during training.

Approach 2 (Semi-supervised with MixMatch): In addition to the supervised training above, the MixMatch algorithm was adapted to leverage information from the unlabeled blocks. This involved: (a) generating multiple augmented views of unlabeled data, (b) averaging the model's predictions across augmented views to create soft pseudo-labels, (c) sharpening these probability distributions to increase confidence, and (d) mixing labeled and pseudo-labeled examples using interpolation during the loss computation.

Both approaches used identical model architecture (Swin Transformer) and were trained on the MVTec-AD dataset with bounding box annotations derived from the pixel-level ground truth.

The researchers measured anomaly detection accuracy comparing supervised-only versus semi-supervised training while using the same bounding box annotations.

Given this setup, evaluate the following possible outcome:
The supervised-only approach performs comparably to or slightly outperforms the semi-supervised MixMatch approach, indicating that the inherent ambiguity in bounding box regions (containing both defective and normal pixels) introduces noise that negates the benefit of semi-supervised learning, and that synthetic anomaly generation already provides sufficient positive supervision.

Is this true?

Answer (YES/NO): NO